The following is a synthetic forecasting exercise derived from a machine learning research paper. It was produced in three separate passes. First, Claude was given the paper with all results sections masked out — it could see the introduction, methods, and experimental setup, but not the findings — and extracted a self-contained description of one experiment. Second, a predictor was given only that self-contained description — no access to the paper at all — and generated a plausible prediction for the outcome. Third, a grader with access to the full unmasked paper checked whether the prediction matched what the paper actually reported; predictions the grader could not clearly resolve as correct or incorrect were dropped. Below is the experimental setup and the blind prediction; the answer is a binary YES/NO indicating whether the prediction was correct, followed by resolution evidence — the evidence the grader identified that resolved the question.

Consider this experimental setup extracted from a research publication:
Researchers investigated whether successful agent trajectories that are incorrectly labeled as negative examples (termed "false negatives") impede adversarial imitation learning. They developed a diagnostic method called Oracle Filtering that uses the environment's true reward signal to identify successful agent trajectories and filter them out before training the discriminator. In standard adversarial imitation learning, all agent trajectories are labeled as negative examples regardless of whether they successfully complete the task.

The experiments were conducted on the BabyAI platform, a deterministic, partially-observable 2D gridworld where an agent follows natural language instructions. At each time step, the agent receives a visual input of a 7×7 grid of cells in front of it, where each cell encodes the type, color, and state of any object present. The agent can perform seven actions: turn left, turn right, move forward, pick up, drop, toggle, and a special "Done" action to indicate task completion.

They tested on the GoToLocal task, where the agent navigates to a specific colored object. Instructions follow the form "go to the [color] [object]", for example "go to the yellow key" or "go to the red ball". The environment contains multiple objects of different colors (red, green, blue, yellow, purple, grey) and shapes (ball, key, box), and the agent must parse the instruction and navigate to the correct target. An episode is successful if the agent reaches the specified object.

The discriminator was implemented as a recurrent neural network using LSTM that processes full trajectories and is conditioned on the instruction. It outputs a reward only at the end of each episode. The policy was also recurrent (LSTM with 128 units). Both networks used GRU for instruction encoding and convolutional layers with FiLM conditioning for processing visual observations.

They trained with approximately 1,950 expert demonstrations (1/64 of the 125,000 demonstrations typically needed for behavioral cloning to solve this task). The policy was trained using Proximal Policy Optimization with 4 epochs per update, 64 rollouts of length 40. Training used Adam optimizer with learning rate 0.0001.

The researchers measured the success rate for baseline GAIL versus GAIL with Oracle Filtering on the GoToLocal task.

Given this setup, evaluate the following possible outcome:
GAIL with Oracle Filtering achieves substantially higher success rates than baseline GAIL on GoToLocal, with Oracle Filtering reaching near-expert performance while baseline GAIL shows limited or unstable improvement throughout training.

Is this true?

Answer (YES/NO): YES